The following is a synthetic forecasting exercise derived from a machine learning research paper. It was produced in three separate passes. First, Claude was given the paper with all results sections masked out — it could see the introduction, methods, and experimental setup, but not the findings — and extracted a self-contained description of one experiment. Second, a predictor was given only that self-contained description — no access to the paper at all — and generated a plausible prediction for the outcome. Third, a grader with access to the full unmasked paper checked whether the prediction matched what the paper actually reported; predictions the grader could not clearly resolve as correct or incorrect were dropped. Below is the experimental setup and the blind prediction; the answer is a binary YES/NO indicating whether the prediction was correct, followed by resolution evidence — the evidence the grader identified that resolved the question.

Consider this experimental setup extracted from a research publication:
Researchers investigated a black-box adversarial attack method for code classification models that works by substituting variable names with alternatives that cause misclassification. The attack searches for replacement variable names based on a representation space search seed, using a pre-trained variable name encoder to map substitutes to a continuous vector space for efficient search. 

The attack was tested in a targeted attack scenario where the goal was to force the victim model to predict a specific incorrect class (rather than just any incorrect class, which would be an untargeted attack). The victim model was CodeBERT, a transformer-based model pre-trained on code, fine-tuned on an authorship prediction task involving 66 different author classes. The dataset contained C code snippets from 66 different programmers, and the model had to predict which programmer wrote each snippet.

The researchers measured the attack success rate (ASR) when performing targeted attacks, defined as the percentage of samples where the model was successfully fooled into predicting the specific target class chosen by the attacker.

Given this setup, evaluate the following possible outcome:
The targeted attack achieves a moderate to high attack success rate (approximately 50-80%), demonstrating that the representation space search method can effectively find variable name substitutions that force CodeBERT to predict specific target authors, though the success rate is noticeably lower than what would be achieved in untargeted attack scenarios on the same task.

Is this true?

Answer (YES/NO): NO